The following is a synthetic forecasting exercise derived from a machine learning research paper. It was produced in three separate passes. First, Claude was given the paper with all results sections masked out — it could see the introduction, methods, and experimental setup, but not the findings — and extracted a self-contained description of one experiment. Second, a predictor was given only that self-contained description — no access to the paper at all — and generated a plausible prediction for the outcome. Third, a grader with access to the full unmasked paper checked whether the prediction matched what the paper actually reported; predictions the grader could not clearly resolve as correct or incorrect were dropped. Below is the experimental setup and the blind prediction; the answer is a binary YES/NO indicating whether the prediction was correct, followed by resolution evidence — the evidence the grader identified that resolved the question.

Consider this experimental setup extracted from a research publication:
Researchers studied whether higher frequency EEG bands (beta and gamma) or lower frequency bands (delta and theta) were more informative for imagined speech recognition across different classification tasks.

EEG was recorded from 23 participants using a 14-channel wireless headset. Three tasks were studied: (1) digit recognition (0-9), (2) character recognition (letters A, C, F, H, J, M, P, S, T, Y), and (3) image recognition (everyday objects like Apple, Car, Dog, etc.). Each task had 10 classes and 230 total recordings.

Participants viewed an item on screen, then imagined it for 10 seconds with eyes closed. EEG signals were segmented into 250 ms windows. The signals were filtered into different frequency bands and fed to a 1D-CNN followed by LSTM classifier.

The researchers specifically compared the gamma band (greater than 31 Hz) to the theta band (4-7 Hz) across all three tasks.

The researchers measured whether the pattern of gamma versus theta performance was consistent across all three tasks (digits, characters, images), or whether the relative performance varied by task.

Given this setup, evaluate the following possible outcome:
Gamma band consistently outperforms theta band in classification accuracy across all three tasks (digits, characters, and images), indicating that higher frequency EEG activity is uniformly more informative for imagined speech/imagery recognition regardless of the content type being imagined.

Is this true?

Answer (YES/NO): YES